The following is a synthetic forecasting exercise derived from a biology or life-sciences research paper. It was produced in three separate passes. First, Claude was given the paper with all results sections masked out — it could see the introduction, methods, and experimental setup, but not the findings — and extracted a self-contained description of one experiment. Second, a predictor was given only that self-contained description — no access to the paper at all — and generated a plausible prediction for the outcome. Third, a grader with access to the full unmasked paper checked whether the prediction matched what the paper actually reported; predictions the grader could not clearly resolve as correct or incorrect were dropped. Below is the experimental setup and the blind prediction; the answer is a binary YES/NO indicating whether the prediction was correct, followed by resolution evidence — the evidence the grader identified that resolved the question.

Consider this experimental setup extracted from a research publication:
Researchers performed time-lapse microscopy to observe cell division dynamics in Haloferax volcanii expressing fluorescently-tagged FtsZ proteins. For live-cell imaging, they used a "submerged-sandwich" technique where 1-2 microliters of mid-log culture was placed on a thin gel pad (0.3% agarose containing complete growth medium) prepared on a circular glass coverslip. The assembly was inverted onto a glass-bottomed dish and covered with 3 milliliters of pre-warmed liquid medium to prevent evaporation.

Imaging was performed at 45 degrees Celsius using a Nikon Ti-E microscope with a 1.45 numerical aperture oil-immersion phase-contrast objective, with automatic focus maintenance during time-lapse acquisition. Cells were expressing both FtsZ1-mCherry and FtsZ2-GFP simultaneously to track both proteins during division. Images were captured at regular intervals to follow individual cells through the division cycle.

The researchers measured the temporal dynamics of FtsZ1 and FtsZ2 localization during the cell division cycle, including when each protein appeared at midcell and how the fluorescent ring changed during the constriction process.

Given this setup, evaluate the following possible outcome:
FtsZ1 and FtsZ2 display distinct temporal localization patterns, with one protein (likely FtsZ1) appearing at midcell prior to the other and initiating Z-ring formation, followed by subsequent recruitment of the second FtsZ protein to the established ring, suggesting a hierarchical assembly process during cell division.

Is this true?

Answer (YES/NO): NO